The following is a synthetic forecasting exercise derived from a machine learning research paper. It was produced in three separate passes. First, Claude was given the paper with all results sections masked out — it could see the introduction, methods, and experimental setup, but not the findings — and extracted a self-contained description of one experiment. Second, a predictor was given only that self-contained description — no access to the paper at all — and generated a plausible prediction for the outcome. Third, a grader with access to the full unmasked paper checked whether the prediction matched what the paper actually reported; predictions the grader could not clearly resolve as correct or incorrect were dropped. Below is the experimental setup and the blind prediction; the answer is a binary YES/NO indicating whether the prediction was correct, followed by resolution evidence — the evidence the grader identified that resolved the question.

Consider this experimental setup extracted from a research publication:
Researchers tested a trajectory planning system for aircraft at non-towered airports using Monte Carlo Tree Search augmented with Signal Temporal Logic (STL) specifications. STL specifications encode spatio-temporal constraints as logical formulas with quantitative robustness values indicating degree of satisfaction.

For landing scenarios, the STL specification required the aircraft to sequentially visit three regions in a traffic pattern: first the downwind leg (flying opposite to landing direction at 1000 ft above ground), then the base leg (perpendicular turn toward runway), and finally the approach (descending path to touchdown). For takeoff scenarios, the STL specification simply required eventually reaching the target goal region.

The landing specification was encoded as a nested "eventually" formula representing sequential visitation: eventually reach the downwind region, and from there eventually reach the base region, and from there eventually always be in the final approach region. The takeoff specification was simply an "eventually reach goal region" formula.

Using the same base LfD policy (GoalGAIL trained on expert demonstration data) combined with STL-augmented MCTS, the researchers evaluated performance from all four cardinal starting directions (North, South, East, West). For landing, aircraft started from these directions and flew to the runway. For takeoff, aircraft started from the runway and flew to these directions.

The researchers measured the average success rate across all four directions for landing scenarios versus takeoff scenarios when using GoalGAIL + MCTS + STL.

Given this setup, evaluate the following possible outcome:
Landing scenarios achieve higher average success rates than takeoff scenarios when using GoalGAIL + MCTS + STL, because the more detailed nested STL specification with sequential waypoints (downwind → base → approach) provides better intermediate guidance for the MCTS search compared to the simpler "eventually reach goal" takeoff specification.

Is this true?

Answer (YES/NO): NO